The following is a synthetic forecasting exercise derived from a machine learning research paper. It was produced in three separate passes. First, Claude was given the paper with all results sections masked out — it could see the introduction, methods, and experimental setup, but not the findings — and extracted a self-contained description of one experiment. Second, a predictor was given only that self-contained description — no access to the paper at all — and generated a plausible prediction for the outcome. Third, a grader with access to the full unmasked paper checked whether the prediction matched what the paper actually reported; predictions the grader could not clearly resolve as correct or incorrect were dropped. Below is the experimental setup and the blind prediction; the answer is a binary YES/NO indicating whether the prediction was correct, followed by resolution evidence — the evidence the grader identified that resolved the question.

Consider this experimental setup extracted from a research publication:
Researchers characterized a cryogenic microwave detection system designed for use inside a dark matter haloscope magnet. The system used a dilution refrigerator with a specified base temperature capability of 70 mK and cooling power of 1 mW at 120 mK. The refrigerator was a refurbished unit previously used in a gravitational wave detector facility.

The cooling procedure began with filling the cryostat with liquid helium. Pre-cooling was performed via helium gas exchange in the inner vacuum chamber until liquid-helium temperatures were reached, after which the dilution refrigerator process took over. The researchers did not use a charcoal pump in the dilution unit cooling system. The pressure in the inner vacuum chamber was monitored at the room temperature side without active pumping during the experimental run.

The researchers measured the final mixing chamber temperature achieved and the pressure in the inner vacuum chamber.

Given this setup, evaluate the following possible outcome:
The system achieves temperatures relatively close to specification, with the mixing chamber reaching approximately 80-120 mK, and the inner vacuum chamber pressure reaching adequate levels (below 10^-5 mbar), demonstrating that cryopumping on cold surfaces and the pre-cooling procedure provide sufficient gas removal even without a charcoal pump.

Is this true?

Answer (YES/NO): YES